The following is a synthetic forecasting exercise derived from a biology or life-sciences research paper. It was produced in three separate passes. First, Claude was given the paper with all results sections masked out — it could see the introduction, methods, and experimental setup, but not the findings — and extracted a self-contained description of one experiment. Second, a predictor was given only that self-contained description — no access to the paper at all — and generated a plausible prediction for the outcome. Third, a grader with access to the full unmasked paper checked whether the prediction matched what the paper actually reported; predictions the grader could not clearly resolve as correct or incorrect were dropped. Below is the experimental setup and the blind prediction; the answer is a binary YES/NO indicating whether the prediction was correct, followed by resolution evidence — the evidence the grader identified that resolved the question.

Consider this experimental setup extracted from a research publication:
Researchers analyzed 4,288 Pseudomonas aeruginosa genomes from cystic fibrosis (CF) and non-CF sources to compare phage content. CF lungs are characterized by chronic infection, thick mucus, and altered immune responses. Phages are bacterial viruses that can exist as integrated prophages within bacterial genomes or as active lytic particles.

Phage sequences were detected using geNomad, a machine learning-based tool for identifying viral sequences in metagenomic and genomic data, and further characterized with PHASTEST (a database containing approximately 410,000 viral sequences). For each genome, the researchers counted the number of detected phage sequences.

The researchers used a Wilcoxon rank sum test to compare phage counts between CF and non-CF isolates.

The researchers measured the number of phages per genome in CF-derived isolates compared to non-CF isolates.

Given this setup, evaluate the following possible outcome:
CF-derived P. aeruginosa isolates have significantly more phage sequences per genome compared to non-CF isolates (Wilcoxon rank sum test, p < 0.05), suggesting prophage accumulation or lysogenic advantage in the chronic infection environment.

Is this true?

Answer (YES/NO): NO